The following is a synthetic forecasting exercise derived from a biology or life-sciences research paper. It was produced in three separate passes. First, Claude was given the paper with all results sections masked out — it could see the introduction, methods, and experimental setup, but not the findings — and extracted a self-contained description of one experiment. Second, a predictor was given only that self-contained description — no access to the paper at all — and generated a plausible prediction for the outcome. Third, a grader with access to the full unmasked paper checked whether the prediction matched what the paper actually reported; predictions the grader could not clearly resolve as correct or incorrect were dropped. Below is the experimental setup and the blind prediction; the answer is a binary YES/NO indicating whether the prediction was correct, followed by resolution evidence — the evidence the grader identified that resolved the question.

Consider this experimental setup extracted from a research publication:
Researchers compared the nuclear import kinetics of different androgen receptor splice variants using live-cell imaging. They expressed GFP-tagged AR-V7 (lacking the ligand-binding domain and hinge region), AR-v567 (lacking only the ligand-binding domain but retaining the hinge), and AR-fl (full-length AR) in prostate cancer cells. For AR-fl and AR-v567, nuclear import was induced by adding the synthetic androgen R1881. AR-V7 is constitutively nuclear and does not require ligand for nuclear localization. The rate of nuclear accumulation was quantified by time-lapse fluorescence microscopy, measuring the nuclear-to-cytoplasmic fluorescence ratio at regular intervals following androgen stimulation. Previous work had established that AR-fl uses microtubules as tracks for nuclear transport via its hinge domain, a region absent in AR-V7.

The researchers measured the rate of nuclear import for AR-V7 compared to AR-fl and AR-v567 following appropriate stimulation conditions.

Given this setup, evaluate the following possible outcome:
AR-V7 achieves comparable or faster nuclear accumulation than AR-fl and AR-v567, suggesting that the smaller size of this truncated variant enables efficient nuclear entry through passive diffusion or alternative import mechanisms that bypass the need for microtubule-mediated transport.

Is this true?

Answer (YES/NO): YES